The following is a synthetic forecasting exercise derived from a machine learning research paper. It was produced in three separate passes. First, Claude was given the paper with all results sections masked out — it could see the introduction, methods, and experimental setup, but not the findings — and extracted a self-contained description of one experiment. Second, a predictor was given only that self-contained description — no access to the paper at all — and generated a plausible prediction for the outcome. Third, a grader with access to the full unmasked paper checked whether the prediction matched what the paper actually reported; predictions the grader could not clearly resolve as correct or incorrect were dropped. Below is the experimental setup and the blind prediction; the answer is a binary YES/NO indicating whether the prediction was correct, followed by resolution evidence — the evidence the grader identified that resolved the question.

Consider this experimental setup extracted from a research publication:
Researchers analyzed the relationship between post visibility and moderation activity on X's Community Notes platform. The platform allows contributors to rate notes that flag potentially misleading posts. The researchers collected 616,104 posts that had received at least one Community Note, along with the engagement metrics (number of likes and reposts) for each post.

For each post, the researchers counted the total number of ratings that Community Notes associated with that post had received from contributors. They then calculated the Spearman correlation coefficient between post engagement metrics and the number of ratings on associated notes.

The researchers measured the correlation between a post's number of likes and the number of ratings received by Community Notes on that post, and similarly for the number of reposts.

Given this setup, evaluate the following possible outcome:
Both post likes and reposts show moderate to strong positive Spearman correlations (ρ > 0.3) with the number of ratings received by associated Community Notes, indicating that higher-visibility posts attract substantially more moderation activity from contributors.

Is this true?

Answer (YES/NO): YES